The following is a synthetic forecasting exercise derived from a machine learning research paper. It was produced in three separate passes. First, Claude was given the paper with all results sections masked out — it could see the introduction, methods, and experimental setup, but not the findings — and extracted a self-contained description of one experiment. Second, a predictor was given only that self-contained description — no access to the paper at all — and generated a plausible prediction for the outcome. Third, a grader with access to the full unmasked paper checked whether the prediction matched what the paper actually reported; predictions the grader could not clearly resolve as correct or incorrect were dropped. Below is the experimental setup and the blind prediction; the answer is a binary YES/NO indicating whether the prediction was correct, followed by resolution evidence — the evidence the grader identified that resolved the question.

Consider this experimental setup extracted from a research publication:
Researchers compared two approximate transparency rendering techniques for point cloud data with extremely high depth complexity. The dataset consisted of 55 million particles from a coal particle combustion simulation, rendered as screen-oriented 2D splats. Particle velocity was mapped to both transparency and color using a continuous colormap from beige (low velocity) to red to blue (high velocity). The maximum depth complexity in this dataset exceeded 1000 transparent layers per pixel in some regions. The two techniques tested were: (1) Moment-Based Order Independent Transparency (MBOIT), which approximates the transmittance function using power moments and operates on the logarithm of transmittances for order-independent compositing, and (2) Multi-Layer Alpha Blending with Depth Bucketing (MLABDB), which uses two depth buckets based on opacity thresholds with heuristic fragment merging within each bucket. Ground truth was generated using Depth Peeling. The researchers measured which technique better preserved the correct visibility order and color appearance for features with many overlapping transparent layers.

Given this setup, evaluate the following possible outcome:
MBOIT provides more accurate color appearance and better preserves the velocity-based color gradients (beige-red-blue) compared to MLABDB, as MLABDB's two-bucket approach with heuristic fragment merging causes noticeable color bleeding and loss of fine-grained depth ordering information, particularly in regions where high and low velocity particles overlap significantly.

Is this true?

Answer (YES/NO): YES